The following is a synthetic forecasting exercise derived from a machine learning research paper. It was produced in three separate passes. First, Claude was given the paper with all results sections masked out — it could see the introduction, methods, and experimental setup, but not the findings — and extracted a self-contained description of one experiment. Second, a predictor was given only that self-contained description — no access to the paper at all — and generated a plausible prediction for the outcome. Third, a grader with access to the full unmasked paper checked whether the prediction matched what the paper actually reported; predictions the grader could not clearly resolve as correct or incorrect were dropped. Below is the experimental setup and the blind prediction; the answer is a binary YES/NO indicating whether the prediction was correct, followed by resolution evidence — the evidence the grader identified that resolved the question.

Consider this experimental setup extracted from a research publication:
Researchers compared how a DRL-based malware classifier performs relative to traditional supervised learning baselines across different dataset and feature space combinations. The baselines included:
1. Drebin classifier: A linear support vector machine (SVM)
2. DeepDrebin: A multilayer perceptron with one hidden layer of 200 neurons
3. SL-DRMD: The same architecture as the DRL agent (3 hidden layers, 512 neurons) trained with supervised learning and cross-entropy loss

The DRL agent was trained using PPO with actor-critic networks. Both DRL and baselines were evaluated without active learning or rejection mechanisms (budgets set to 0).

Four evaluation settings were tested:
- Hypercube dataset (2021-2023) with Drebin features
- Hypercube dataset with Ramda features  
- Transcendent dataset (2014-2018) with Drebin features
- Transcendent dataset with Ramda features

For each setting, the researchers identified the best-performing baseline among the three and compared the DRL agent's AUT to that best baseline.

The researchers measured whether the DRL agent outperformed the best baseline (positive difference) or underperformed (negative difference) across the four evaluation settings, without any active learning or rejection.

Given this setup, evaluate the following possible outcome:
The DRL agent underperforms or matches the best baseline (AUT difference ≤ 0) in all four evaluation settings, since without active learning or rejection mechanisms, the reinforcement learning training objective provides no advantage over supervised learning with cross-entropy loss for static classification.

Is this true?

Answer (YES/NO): NO